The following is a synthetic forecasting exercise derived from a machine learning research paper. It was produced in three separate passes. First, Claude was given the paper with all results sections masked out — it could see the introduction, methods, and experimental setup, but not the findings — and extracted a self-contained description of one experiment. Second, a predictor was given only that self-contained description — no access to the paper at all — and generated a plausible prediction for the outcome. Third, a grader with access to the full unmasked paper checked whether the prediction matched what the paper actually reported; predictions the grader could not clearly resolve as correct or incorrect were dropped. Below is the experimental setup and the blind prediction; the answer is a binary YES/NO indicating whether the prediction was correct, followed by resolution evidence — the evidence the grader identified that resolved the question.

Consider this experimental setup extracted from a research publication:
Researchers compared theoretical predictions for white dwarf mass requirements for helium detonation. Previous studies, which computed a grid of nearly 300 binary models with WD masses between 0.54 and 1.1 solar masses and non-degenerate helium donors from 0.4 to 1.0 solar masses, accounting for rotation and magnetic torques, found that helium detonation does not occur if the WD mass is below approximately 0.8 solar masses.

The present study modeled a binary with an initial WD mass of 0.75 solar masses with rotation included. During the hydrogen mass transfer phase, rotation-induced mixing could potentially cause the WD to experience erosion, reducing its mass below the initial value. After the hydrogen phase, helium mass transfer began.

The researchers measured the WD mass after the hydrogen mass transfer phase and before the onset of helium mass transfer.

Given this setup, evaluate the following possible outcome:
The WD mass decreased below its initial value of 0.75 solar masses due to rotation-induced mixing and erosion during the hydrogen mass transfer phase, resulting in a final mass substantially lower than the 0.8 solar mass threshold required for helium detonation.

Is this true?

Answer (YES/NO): YES